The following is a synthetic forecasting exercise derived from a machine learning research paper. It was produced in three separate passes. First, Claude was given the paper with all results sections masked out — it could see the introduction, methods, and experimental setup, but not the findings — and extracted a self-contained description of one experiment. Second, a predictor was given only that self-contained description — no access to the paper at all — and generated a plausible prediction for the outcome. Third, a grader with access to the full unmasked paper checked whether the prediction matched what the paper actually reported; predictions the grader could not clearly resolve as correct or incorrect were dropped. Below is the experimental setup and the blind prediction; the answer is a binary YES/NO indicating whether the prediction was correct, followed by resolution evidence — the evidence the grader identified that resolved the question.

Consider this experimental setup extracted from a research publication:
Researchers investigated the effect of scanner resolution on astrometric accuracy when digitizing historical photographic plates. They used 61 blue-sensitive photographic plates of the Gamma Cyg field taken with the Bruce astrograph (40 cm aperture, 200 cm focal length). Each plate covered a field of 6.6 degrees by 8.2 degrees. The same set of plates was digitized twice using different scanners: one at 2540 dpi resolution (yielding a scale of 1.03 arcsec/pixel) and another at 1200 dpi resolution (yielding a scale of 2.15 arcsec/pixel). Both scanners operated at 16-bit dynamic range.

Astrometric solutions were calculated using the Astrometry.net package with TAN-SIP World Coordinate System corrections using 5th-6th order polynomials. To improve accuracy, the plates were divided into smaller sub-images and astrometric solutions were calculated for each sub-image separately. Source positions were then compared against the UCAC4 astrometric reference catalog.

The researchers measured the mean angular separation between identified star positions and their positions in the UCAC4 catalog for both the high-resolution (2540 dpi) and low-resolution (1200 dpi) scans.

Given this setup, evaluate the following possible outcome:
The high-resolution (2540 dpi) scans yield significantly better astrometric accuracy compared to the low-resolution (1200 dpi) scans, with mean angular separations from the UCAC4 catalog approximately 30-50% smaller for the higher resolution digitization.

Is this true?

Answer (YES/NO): NO